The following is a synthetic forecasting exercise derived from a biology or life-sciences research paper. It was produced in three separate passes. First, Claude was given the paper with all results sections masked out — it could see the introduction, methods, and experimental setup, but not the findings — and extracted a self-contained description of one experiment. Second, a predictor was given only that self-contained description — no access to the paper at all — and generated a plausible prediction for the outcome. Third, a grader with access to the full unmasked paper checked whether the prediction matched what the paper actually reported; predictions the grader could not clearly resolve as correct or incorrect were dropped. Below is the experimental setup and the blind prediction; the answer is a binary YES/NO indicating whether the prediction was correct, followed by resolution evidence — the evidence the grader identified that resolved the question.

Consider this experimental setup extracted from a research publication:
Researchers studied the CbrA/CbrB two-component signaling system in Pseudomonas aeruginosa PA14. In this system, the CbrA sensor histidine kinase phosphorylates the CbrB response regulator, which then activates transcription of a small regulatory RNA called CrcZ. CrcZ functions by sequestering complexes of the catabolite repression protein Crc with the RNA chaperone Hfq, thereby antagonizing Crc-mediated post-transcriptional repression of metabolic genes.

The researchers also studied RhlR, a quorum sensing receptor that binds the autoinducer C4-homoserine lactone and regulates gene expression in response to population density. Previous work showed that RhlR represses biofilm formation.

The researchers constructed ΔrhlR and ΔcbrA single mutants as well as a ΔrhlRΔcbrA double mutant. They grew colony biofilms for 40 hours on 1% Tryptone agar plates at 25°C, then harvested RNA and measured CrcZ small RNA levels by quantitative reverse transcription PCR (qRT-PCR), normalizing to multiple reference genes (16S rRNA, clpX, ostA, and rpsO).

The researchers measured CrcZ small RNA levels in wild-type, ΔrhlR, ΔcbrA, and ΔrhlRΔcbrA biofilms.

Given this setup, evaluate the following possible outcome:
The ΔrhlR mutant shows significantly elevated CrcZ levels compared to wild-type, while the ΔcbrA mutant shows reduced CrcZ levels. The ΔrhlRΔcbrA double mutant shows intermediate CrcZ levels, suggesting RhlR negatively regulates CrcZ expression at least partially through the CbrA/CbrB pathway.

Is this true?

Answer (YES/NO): NO